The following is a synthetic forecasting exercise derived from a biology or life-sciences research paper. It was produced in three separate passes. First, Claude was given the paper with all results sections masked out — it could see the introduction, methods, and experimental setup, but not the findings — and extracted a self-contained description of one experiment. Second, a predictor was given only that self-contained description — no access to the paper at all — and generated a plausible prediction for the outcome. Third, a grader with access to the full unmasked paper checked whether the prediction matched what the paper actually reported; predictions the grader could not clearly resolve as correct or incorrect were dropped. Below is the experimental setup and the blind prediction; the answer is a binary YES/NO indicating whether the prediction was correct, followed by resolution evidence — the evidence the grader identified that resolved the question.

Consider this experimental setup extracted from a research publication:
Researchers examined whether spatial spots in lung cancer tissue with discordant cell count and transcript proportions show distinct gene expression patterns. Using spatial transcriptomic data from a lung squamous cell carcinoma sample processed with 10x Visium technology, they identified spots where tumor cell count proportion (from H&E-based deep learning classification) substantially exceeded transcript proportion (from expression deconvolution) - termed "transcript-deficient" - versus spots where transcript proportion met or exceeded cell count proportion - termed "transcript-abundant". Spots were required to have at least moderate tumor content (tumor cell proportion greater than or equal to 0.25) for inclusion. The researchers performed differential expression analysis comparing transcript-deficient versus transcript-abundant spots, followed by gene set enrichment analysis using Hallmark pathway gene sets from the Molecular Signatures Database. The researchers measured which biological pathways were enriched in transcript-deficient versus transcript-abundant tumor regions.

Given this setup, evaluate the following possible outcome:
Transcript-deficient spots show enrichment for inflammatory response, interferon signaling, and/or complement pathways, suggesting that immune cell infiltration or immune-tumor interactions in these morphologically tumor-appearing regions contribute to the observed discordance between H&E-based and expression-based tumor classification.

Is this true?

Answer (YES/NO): YES